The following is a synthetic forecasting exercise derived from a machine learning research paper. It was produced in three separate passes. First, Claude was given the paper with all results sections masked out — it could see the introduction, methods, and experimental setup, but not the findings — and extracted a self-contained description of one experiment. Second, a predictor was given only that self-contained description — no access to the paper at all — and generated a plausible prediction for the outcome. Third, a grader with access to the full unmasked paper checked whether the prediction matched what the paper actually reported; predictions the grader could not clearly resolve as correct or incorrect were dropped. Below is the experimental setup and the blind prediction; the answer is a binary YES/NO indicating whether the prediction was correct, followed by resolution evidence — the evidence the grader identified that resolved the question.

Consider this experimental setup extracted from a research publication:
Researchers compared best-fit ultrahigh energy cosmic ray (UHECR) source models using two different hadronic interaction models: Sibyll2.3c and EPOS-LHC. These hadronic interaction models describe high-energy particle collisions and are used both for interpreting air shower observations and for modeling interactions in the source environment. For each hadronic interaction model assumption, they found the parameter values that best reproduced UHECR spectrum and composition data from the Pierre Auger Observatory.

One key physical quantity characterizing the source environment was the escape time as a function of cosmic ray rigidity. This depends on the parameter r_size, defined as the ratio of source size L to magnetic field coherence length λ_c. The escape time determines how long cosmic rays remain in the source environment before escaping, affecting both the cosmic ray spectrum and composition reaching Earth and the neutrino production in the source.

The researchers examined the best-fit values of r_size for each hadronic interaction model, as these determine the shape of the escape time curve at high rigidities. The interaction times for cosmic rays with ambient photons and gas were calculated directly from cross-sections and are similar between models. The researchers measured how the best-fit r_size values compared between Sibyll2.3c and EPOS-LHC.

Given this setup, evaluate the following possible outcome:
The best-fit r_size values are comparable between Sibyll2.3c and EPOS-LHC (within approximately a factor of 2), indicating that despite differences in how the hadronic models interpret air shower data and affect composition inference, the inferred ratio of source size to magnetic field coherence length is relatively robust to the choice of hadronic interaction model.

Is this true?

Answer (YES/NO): NO